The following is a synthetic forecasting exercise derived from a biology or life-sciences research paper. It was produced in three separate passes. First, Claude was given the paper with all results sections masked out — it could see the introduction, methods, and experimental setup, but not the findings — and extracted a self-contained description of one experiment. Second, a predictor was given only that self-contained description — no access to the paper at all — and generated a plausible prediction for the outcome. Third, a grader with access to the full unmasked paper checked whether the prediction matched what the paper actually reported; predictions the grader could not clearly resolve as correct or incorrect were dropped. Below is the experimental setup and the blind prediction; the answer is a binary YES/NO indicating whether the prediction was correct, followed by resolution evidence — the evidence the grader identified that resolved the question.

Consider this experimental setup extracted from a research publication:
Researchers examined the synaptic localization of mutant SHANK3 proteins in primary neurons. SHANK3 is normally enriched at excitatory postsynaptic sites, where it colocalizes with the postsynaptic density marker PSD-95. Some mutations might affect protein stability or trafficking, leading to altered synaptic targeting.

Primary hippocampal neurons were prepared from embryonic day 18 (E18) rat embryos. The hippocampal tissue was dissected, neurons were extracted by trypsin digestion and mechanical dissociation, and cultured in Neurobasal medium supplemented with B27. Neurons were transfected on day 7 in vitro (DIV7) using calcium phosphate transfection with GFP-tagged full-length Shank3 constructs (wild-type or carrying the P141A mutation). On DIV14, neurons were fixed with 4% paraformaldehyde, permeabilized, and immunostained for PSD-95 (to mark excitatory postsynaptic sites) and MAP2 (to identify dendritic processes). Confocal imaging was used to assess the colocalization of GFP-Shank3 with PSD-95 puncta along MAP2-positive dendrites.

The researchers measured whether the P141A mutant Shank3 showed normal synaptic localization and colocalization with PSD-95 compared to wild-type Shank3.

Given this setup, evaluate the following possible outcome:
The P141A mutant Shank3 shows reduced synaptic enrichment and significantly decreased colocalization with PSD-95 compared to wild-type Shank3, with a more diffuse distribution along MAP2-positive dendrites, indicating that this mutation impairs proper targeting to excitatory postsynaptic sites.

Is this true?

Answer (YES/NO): NO